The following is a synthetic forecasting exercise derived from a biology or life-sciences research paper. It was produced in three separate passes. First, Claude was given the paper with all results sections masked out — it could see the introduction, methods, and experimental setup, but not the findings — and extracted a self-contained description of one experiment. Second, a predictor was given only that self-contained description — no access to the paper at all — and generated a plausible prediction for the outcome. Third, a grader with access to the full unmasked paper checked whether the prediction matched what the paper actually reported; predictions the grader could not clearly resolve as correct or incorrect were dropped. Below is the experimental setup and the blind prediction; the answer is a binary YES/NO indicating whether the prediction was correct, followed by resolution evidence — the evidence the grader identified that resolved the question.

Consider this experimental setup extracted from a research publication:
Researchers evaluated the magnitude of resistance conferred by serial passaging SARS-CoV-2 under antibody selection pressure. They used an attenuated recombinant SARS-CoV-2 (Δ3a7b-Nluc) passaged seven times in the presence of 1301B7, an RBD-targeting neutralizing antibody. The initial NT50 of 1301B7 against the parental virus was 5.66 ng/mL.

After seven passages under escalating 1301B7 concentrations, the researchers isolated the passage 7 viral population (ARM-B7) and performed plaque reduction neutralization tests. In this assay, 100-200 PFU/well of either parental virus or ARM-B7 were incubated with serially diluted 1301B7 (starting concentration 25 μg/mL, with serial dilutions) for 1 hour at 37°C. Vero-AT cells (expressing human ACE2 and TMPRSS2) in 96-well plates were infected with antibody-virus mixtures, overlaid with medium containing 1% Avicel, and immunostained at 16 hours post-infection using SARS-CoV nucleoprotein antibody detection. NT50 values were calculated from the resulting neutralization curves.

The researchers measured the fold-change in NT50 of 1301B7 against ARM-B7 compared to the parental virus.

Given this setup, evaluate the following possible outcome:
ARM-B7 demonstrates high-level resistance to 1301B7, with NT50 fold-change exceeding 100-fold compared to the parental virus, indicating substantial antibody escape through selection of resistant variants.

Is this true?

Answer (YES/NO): YES